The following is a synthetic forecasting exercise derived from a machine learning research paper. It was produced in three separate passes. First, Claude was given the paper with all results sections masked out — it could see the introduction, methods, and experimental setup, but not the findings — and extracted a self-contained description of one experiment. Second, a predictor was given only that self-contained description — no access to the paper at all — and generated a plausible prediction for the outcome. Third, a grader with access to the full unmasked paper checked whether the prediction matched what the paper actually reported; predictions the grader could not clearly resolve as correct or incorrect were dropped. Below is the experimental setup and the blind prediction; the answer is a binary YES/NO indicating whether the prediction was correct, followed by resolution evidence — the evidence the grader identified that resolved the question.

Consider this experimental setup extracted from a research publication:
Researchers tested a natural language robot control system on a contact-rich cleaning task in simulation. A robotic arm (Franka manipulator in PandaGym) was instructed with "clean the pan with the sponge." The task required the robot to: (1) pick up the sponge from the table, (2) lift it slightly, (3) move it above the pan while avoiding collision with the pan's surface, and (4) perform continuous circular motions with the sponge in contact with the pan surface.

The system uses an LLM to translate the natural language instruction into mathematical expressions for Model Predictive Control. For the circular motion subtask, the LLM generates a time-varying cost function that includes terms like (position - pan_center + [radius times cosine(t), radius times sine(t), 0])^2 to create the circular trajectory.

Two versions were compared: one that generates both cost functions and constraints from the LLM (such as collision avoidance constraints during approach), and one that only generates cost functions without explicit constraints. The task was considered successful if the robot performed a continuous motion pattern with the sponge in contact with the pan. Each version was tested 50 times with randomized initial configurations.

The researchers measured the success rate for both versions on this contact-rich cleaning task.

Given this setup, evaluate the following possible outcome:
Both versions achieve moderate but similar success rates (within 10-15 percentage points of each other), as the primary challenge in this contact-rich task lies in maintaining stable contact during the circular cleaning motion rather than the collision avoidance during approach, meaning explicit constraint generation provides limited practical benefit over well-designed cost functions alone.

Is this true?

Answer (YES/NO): YES